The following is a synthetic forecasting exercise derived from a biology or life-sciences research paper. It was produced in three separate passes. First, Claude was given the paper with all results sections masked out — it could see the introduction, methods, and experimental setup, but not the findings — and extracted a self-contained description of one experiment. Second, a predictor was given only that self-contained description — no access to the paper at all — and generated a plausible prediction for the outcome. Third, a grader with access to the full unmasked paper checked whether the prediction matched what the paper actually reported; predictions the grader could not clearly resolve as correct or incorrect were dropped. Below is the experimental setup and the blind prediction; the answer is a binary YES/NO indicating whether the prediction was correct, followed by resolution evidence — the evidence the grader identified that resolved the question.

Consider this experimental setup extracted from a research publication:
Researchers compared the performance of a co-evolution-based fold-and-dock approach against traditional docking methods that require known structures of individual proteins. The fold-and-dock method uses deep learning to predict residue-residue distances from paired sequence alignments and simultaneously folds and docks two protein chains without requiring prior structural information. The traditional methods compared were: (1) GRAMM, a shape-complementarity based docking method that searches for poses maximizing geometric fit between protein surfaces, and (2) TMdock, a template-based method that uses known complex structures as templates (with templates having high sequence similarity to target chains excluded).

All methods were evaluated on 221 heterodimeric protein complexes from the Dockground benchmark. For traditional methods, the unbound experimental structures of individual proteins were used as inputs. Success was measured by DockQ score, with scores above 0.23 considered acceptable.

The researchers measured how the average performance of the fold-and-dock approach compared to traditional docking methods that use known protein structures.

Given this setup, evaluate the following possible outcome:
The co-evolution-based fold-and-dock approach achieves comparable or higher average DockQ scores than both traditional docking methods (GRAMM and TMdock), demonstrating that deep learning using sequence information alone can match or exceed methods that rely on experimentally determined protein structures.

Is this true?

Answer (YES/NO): NO